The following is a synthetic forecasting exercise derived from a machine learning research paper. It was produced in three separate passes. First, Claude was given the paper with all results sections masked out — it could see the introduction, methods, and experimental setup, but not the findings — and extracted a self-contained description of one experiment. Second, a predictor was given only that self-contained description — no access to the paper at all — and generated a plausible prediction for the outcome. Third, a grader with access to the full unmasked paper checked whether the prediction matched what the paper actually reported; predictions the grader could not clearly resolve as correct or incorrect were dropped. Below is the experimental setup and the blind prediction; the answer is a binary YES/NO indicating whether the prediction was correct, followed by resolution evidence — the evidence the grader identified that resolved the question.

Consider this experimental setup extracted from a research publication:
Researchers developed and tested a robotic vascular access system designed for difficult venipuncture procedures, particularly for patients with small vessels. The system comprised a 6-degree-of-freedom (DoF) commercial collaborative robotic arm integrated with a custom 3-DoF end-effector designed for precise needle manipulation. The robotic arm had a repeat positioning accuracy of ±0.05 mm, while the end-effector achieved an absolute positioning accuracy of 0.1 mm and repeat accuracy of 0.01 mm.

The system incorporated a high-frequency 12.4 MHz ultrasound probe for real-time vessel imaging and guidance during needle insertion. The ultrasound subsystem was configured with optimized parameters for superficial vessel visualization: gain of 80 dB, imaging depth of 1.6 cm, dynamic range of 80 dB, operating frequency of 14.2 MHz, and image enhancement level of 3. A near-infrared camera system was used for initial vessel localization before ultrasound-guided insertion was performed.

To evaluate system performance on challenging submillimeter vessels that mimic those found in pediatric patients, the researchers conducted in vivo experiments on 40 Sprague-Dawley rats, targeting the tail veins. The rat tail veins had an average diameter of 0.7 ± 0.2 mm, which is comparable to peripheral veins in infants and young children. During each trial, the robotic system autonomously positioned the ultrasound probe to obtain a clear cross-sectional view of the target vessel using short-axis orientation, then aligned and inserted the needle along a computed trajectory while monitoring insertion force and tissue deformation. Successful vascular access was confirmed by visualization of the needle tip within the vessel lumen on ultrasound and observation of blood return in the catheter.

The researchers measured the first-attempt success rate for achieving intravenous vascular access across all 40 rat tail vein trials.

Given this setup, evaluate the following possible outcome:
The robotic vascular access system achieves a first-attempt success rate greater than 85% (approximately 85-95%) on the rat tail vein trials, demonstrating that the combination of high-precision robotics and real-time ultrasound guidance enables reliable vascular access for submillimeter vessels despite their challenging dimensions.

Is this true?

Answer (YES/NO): YES